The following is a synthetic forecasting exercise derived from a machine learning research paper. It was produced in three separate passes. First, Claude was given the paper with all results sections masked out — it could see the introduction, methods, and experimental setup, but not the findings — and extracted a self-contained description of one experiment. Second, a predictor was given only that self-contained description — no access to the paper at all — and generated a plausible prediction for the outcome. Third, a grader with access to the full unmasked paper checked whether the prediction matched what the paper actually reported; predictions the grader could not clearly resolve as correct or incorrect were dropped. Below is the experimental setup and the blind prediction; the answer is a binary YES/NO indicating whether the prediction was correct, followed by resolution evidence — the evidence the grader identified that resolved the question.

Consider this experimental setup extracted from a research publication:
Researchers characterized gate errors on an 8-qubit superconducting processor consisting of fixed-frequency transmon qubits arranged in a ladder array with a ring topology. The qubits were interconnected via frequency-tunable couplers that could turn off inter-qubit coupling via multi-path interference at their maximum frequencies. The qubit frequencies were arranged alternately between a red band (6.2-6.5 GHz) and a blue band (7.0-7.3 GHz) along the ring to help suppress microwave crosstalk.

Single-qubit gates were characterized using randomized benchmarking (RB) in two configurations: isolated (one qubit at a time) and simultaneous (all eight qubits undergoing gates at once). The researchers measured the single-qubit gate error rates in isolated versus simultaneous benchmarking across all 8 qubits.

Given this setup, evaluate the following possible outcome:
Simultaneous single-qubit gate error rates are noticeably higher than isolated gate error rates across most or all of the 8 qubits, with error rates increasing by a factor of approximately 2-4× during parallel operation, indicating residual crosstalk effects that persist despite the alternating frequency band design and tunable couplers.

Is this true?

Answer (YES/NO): NO